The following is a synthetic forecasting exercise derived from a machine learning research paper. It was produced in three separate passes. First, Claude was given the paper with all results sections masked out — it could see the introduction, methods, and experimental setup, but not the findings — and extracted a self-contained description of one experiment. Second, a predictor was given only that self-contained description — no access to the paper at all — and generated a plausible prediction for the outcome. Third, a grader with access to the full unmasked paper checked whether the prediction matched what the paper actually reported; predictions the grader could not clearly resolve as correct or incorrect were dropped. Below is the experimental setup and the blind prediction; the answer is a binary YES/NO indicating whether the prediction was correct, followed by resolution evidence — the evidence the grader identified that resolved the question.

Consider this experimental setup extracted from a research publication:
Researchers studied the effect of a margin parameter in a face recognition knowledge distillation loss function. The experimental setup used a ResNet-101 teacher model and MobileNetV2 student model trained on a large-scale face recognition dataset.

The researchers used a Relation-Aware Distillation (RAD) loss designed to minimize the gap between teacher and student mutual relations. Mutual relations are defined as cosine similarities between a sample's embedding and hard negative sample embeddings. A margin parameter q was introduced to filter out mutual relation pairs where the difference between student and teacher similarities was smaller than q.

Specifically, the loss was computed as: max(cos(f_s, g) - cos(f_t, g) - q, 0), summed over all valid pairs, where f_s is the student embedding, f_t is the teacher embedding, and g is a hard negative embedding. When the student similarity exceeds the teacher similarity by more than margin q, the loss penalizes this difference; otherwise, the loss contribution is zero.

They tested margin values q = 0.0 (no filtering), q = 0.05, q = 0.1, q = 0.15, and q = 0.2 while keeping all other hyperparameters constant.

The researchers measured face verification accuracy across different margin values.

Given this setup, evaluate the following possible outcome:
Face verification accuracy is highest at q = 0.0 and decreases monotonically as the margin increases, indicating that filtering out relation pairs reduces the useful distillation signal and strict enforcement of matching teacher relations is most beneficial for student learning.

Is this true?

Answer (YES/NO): NO